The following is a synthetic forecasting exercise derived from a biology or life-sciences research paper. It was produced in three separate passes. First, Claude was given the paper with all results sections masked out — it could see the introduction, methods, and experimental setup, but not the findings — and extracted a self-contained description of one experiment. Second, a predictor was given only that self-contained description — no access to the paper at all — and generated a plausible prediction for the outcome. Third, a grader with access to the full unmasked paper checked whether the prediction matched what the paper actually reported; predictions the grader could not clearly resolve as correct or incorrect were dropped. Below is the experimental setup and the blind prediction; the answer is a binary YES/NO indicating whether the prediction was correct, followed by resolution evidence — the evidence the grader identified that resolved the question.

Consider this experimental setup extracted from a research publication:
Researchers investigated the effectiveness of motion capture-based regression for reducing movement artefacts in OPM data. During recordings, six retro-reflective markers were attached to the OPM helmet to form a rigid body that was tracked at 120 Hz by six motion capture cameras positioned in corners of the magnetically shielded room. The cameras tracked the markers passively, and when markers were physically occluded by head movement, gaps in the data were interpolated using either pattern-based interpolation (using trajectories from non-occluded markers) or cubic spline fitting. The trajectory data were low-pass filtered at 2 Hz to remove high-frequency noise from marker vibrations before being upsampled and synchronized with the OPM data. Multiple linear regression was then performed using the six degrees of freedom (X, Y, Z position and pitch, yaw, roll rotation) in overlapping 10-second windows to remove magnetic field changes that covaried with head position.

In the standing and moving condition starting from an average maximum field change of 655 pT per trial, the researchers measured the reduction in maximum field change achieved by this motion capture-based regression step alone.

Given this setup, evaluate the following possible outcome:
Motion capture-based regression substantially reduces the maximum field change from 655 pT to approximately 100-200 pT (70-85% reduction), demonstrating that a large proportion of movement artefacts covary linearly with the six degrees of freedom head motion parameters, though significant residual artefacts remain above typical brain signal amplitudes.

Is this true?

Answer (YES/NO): NO